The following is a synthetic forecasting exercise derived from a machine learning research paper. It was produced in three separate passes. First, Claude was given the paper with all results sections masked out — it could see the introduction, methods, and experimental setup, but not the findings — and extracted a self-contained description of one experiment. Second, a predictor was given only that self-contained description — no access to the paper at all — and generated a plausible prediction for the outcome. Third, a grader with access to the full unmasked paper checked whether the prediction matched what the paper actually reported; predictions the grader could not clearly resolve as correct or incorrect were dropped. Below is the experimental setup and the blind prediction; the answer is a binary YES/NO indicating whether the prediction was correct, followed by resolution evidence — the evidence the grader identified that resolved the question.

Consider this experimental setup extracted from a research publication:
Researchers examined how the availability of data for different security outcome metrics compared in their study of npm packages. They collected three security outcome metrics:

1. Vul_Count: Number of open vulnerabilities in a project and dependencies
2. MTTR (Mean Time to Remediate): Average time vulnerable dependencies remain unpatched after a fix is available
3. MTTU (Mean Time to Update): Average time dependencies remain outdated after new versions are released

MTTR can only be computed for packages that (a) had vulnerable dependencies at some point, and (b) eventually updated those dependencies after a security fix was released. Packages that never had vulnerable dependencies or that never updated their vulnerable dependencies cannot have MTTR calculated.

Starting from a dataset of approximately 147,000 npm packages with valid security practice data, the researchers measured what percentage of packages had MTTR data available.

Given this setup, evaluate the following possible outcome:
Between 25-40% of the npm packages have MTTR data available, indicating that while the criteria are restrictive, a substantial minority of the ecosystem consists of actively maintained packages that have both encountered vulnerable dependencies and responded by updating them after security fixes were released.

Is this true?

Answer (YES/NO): NO